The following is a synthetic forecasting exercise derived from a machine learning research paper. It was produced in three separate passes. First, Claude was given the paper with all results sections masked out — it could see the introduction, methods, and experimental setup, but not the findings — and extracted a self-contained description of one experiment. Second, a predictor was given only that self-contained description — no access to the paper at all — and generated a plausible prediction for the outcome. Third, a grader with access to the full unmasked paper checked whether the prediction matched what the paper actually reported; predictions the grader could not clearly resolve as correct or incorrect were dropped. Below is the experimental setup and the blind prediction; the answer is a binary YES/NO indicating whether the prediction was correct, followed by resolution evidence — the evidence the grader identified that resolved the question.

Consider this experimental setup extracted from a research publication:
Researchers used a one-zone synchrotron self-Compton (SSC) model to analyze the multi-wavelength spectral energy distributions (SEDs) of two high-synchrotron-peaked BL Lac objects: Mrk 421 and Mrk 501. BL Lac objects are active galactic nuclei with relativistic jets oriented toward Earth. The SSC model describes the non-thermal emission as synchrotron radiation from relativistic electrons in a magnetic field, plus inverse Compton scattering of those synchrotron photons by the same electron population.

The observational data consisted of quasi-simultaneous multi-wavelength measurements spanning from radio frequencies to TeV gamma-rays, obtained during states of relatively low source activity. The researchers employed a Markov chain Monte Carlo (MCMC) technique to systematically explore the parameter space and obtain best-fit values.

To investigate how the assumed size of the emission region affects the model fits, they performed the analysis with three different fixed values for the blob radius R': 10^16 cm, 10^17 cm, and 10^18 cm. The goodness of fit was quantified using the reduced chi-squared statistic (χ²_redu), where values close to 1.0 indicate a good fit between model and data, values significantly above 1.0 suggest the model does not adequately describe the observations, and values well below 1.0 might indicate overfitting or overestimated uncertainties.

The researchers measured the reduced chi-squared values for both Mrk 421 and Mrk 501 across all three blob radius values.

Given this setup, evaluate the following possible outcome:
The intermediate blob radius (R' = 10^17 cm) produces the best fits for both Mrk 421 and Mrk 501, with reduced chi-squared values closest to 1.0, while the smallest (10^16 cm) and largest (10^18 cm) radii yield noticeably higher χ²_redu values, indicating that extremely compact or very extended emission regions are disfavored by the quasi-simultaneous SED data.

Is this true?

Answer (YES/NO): NO